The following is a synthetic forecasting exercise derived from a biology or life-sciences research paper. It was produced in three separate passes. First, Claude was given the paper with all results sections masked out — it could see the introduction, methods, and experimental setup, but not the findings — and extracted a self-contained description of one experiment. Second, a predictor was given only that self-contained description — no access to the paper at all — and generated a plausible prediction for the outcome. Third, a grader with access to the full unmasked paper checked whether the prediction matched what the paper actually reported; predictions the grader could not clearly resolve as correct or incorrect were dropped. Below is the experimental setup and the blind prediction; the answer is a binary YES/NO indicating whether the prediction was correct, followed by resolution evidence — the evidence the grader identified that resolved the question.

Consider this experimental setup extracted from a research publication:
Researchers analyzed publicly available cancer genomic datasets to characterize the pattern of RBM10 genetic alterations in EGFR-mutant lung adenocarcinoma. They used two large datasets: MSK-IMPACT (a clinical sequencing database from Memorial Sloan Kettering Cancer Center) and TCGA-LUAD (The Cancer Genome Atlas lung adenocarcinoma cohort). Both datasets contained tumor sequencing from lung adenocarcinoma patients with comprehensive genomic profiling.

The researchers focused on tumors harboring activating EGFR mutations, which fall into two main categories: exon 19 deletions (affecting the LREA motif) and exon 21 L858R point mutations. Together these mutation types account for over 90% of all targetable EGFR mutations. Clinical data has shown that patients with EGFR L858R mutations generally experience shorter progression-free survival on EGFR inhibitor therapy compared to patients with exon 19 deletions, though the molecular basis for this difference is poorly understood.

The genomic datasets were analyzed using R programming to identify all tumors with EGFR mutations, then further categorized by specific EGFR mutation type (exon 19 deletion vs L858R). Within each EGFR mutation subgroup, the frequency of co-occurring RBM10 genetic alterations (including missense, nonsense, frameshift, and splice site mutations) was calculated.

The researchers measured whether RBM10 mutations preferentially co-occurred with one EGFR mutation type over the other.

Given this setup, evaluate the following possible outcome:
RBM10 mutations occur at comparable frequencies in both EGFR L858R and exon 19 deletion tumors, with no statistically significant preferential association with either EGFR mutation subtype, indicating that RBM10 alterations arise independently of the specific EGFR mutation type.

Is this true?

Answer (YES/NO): NO